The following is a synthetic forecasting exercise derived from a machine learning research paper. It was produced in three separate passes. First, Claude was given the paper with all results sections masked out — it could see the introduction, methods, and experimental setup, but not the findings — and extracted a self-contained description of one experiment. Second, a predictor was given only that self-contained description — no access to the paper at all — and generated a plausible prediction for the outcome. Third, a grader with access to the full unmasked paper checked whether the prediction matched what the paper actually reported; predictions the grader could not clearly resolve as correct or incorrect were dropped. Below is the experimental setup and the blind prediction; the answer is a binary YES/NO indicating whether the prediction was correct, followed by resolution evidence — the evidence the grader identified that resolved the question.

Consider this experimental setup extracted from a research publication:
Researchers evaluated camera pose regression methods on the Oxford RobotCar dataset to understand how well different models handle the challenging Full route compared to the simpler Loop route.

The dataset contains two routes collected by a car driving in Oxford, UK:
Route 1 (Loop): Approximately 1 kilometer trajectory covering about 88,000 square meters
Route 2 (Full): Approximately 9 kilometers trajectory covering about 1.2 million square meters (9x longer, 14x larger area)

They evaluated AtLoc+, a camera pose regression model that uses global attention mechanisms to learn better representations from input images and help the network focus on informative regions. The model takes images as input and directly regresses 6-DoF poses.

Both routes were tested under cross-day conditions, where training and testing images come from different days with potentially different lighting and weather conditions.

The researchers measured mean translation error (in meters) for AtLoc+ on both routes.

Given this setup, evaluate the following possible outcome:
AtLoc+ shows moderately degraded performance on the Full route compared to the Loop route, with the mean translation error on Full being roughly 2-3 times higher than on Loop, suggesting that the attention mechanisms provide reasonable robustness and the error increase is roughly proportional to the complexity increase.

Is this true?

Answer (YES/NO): YES